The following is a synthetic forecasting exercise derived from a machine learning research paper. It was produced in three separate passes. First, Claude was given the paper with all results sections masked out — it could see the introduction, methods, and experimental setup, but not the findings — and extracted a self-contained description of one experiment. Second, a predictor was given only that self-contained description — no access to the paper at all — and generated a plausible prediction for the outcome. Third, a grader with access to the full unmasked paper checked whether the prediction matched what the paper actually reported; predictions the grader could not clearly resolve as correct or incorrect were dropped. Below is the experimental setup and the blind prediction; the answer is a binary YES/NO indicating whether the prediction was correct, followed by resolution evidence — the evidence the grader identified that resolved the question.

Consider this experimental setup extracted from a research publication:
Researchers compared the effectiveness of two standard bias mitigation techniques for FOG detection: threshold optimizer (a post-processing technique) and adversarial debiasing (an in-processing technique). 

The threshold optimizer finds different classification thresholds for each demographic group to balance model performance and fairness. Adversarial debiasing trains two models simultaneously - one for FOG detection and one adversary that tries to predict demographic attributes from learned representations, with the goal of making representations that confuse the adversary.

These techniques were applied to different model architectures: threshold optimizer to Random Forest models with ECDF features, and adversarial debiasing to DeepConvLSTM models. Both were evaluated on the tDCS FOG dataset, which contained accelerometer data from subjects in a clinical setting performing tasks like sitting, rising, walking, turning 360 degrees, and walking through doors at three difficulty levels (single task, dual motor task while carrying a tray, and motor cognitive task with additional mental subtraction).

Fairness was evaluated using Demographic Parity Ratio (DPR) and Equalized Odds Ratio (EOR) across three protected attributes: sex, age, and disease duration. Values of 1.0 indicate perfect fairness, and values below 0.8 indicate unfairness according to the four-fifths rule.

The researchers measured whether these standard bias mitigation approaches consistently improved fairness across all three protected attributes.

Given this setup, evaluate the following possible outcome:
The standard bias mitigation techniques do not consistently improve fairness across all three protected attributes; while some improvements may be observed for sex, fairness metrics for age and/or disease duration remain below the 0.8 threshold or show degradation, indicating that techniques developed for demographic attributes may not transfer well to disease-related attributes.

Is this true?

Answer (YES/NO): YES